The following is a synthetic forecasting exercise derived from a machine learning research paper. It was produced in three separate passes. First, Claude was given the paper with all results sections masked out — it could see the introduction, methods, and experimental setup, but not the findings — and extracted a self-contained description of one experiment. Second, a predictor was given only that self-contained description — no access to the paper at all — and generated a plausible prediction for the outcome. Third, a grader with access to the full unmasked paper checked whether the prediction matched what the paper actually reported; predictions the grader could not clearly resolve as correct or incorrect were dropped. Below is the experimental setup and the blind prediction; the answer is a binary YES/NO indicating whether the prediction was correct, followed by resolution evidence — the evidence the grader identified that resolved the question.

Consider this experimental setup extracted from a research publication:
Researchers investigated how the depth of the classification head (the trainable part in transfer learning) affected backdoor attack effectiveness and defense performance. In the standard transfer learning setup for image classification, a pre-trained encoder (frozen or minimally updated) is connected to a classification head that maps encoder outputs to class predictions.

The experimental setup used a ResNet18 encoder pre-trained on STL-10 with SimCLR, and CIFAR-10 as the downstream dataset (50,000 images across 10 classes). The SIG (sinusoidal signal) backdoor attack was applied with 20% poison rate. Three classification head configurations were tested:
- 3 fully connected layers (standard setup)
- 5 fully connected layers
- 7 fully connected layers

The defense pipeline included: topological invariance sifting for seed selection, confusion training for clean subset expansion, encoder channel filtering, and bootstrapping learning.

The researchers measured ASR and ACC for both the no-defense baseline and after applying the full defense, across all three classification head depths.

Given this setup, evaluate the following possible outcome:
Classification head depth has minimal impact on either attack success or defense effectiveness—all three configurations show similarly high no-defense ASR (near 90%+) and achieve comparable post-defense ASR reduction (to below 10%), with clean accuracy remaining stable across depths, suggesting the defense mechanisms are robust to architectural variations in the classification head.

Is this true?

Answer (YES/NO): YES